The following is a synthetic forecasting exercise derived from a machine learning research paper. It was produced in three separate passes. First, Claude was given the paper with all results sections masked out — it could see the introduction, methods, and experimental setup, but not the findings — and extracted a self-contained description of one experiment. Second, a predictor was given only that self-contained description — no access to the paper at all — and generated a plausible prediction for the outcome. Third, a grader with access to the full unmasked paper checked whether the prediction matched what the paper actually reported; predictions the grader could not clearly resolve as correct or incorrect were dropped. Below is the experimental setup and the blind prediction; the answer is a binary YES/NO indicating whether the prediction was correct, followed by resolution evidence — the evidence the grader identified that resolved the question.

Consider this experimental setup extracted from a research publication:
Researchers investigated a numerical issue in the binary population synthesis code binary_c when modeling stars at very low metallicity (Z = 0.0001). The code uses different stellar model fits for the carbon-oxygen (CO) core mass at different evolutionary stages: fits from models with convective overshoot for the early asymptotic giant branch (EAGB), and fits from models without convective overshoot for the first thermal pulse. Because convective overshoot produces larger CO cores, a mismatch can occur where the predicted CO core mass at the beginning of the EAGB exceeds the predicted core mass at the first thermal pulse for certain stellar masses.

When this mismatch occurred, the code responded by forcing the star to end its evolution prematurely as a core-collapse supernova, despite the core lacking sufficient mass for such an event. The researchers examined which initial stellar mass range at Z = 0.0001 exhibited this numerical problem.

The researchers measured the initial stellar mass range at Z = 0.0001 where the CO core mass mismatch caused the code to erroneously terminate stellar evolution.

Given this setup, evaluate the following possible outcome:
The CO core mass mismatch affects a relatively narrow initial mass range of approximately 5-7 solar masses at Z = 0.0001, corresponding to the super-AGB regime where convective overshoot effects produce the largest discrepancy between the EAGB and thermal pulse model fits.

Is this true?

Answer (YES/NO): NO